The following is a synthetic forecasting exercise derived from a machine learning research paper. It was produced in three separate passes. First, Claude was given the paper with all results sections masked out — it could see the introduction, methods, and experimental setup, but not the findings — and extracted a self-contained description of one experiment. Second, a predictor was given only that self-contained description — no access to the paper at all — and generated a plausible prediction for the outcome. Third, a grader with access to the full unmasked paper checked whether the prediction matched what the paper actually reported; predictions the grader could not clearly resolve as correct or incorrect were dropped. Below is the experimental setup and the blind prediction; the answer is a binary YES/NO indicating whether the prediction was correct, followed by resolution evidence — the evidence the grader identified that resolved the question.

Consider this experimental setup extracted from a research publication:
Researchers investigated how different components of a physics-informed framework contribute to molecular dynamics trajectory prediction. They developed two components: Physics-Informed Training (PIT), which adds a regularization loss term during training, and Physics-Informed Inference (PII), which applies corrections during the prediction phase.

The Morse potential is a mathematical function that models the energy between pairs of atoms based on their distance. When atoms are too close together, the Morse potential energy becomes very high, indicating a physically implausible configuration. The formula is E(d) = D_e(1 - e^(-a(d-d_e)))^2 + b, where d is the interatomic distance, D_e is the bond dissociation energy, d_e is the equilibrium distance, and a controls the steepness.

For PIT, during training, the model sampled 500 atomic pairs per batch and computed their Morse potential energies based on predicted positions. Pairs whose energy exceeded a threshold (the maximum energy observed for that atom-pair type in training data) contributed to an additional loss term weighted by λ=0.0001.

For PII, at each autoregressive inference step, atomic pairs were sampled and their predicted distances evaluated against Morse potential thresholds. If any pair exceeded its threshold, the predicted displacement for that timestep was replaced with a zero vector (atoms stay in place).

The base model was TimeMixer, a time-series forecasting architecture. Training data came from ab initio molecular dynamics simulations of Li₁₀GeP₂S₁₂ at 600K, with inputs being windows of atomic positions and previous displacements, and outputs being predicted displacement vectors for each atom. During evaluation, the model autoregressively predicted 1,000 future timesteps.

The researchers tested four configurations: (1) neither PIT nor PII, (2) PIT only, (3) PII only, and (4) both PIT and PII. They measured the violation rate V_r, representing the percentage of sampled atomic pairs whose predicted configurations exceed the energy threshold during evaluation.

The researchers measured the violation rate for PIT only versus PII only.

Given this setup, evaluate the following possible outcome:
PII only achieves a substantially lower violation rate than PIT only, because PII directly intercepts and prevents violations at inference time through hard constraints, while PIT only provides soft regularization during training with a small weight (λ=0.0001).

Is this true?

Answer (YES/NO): YES